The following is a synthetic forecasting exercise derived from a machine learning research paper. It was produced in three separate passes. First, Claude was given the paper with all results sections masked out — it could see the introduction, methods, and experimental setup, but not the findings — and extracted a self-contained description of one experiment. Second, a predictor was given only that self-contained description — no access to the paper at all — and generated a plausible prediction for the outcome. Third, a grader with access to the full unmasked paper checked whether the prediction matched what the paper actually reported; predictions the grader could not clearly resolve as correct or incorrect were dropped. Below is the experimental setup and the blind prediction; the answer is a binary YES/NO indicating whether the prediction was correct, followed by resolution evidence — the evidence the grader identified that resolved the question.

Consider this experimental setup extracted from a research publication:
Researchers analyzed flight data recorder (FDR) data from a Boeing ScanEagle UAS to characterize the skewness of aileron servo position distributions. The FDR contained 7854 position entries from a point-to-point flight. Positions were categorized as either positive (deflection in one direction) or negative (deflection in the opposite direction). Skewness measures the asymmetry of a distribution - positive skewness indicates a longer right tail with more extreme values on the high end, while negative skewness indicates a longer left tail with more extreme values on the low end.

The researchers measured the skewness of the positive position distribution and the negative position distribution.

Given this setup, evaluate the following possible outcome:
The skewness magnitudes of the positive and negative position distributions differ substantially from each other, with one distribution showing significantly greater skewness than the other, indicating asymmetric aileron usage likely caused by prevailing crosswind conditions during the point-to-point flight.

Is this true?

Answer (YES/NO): NO